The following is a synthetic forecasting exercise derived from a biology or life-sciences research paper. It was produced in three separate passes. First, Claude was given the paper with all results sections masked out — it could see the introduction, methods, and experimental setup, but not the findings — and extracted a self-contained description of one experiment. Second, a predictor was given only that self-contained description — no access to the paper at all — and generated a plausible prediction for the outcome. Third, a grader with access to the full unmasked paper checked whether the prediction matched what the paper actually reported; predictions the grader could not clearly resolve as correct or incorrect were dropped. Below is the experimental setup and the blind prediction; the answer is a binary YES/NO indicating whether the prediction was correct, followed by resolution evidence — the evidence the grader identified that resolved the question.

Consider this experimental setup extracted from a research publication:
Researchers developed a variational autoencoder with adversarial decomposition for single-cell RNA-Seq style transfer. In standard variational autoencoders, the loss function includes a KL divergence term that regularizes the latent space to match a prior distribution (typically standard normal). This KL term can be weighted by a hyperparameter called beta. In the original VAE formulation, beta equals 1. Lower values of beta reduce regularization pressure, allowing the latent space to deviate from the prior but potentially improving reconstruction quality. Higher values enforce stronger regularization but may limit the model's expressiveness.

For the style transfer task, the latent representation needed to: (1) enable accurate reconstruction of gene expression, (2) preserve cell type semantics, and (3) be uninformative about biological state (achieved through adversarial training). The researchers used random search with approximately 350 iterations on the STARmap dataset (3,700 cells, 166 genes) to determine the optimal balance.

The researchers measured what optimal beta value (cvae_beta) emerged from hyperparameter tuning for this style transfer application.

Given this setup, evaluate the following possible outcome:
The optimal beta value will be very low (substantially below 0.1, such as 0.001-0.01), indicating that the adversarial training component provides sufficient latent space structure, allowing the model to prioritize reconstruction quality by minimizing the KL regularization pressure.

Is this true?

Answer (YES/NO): NO